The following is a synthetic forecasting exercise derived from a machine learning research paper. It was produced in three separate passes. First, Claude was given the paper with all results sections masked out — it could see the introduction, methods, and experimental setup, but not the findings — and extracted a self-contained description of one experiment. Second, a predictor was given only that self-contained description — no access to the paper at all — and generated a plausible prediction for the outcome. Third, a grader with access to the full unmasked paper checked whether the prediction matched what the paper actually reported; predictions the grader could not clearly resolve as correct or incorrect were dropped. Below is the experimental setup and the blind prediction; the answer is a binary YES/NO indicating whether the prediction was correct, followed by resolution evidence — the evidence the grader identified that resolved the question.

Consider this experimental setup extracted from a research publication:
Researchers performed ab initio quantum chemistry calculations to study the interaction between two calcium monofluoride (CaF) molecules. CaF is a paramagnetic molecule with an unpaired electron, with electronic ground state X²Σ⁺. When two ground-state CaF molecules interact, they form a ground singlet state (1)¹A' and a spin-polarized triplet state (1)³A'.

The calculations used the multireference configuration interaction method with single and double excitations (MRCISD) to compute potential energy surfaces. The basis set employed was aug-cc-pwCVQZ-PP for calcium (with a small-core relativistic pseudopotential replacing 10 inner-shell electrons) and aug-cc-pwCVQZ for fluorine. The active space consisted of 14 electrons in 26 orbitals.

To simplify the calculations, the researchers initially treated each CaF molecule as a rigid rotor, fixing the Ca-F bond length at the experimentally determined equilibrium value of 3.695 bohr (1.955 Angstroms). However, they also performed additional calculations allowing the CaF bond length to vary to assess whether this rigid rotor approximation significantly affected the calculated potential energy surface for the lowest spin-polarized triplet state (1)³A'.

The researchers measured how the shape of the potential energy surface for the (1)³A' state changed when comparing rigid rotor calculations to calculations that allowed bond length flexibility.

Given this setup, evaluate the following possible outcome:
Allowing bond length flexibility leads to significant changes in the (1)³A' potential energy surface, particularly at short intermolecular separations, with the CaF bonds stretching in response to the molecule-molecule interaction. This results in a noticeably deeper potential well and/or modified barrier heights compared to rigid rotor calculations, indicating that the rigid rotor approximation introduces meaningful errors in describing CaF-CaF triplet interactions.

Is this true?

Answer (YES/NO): NO